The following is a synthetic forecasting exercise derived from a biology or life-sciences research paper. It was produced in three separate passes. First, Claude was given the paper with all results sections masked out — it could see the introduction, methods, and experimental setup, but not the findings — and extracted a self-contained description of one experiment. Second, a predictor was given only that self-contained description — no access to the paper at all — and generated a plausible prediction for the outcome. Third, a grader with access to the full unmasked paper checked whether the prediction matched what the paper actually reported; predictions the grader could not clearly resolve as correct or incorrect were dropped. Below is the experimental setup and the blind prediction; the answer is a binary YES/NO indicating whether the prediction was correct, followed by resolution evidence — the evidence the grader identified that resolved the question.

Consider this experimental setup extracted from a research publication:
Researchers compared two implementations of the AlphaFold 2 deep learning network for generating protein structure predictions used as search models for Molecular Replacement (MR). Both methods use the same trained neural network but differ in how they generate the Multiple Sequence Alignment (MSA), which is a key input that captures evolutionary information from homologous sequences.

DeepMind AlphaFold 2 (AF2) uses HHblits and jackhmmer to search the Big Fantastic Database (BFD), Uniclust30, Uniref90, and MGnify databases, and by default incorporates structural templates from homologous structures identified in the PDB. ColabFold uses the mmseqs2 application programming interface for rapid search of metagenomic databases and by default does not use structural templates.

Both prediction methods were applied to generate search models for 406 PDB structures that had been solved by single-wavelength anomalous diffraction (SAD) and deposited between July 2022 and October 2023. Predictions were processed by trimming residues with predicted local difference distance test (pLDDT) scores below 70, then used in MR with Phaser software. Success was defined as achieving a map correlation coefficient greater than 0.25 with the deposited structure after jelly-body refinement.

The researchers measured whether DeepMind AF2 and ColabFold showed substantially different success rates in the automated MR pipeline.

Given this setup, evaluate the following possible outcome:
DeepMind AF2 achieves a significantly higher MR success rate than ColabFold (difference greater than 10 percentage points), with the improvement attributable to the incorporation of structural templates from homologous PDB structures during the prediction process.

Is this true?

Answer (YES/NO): NO